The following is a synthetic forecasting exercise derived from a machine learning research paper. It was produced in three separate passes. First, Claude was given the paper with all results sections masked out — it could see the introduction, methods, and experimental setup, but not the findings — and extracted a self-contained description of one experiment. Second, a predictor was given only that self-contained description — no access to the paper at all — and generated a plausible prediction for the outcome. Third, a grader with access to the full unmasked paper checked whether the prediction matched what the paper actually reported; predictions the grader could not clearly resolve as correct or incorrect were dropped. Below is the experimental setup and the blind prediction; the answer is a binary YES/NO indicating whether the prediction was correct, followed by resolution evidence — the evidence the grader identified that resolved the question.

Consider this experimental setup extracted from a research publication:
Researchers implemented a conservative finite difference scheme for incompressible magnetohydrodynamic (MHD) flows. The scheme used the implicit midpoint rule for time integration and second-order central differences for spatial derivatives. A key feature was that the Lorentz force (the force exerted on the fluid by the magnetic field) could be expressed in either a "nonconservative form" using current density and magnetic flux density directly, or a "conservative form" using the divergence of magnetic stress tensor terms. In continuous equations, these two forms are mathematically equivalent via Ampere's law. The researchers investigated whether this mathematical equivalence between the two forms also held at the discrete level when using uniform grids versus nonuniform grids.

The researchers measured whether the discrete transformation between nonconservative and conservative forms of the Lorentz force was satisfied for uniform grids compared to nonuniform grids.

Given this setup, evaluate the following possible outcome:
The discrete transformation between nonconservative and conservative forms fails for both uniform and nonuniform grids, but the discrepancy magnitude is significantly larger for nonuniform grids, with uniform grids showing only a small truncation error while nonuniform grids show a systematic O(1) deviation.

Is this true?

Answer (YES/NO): NO